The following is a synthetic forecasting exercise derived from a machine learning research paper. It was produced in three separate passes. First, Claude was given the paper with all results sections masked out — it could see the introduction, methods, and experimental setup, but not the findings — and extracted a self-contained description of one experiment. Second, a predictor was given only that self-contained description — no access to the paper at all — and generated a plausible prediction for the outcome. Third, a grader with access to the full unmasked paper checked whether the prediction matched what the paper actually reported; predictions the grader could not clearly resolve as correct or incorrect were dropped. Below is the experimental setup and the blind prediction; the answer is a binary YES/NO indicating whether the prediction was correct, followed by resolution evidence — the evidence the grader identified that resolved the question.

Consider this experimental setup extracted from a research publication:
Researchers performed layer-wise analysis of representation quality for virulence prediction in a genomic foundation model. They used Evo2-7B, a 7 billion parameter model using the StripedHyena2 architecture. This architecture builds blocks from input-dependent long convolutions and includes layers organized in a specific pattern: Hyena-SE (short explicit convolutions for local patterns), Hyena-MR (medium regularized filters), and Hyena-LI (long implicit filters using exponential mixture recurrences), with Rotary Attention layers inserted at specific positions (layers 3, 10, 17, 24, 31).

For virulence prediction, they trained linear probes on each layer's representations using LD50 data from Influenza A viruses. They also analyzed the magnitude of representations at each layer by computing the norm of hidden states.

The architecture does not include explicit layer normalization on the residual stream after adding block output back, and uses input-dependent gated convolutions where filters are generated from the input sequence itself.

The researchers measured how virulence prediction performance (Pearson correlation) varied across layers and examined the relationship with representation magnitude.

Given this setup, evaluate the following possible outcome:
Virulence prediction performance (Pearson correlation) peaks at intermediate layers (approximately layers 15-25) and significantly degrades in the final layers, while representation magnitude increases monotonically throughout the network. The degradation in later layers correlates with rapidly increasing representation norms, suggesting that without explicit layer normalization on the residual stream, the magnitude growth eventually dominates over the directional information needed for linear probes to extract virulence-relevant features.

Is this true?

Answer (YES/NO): NO